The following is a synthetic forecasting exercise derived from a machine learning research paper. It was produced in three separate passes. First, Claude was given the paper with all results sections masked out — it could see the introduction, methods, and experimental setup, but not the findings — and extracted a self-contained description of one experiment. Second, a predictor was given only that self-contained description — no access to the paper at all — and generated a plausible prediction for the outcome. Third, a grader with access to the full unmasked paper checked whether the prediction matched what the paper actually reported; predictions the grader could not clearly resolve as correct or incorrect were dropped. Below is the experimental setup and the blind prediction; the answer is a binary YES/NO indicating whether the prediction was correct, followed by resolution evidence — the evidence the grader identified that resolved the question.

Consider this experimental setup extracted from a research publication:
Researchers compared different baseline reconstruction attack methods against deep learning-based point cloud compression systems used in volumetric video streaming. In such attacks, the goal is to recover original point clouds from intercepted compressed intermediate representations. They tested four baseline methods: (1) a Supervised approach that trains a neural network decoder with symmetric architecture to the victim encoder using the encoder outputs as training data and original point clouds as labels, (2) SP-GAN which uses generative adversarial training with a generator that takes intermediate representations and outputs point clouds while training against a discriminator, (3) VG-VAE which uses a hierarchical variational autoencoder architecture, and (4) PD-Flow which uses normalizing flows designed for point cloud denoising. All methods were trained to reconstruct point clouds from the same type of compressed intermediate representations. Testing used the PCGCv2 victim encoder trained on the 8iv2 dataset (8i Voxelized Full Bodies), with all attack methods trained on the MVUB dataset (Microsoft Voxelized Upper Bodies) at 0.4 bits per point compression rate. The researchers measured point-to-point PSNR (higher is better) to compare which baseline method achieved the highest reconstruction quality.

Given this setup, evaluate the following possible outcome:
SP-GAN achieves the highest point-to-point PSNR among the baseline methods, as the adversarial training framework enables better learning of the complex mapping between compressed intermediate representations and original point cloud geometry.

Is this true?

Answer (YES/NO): YES